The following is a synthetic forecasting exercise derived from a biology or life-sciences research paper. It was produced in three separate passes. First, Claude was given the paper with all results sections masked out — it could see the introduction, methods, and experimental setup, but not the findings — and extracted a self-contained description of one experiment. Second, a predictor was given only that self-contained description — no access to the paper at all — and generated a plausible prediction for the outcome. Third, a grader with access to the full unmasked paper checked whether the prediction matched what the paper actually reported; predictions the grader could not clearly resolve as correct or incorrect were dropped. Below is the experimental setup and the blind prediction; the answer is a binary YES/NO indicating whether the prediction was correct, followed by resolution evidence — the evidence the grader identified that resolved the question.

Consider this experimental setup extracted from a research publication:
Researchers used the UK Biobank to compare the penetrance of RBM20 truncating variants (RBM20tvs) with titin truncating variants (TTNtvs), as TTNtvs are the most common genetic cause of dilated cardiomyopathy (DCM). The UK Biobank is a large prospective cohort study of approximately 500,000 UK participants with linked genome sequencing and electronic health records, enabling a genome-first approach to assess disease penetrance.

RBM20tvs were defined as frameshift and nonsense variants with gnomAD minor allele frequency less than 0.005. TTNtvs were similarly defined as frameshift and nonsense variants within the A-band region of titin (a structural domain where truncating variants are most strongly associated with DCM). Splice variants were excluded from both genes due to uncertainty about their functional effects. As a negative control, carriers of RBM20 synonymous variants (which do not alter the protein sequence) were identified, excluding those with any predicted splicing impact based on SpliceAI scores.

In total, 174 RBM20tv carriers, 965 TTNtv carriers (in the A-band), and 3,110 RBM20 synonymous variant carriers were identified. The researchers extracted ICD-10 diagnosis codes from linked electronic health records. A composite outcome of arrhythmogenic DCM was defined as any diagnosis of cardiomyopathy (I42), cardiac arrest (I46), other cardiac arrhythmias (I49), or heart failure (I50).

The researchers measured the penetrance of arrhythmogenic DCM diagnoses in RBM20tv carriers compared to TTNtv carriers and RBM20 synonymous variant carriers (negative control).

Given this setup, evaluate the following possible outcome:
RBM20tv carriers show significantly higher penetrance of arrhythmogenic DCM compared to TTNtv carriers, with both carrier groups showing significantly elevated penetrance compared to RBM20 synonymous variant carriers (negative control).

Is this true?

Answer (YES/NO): NO